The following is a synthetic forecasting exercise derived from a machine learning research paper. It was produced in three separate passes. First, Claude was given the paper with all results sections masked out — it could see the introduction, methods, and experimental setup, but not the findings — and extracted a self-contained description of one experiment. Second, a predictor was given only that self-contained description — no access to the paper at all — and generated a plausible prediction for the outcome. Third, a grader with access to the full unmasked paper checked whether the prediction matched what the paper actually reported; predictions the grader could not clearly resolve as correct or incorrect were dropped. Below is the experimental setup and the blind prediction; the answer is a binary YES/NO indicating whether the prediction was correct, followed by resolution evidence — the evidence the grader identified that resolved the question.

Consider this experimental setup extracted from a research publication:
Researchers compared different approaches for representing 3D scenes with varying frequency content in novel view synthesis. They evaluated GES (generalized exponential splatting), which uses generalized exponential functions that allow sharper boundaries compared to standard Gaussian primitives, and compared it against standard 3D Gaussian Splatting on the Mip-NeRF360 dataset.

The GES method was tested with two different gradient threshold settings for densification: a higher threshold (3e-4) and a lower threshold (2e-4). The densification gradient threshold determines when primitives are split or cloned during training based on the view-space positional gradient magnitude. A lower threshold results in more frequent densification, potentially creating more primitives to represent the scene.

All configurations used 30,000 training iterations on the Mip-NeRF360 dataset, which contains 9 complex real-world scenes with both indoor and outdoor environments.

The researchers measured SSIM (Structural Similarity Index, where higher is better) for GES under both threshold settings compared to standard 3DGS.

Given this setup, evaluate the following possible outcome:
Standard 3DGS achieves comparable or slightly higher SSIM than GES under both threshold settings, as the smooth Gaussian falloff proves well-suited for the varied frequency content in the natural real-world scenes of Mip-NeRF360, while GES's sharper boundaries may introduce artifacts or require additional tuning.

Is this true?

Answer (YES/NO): YES